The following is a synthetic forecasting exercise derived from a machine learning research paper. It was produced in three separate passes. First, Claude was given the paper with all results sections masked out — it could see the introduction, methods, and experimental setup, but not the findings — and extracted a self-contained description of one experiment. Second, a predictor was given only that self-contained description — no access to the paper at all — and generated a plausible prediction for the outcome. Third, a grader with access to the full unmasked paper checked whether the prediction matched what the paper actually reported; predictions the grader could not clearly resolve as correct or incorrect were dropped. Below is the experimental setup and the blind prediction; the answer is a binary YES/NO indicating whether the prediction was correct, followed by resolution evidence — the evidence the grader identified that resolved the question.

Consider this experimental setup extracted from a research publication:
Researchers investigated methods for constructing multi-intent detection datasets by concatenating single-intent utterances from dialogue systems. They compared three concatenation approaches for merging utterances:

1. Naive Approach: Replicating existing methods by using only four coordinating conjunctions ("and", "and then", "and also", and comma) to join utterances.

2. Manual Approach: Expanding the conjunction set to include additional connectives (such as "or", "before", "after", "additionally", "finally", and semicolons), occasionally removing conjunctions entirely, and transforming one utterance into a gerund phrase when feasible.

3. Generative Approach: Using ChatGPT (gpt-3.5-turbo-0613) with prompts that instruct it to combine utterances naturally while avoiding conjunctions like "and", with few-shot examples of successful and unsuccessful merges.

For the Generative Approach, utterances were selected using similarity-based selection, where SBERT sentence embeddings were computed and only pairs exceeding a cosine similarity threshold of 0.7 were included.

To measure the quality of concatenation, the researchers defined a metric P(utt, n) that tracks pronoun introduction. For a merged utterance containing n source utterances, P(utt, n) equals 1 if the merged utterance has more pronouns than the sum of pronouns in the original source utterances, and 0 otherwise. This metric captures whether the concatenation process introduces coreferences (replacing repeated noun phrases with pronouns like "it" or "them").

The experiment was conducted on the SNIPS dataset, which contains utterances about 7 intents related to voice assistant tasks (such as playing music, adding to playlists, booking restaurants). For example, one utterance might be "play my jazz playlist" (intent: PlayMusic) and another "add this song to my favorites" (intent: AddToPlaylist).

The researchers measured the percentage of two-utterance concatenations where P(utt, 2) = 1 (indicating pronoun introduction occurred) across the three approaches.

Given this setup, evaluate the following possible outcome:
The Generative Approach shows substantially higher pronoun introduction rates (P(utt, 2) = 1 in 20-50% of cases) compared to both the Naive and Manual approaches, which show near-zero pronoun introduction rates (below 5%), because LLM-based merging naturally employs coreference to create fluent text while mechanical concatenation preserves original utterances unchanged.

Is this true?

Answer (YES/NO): NO